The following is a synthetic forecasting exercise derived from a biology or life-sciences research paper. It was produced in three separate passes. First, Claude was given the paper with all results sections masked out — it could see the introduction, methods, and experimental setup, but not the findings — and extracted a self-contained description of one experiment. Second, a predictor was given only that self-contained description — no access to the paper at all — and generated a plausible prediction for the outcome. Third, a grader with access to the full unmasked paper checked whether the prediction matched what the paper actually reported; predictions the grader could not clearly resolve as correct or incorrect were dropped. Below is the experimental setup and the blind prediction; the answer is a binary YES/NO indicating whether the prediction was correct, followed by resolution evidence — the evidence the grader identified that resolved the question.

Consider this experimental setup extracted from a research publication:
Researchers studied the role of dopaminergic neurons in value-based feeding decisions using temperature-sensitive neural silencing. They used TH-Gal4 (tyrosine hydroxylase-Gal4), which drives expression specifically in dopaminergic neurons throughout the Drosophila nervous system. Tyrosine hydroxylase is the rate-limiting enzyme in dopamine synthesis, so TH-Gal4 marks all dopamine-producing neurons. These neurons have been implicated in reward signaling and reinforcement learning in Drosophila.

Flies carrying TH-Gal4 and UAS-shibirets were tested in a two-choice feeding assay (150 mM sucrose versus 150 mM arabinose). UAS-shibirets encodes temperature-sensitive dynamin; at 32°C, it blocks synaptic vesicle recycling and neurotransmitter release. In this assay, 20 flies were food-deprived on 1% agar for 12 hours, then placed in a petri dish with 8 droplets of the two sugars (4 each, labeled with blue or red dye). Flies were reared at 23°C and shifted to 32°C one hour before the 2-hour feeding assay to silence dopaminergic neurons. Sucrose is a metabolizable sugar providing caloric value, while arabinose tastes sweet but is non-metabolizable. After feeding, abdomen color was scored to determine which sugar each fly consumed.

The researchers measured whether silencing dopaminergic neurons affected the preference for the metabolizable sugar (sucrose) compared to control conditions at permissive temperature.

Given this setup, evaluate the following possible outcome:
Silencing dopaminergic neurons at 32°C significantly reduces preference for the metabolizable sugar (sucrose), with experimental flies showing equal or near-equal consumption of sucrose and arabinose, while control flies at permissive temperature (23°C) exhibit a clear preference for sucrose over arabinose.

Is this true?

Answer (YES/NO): NO